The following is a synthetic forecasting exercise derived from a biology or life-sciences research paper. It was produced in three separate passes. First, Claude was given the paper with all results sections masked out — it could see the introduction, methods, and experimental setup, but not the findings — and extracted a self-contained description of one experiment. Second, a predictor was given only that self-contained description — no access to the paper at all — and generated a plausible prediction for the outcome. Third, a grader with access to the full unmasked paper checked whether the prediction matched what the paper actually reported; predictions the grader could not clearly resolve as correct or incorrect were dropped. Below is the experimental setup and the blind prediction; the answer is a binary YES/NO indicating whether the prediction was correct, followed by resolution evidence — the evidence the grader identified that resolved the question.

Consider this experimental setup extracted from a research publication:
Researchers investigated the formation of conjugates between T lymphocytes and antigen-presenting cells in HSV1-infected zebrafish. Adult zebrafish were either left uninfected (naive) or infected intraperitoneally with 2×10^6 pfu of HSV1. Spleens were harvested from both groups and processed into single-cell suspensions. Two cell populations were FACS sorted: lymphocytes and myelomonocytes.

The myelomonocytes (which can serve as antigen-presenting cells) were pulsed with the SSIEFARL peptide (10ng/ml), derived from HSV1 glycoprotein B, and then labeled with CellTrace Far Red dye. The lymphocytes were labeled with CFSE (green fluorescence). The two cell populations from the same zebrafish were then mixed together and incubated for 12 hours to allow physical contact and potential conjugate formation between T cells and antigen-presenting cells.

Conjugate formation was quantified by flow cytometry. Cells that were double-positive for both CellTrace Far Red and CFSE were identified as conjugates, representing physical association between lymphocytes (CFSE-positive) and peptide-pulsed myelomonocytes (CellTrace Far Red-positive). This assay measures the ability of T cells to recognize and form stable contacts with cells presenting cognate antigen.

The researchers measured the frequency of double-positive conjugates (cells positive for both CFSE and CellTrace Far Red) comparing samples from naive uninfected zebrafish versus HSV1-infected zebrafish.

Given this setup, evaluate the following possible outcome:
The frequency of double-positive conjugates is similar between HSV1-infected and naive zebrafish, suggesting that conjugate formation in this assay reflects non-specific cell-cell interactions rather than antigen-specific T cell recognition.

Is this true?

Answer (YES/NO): NO